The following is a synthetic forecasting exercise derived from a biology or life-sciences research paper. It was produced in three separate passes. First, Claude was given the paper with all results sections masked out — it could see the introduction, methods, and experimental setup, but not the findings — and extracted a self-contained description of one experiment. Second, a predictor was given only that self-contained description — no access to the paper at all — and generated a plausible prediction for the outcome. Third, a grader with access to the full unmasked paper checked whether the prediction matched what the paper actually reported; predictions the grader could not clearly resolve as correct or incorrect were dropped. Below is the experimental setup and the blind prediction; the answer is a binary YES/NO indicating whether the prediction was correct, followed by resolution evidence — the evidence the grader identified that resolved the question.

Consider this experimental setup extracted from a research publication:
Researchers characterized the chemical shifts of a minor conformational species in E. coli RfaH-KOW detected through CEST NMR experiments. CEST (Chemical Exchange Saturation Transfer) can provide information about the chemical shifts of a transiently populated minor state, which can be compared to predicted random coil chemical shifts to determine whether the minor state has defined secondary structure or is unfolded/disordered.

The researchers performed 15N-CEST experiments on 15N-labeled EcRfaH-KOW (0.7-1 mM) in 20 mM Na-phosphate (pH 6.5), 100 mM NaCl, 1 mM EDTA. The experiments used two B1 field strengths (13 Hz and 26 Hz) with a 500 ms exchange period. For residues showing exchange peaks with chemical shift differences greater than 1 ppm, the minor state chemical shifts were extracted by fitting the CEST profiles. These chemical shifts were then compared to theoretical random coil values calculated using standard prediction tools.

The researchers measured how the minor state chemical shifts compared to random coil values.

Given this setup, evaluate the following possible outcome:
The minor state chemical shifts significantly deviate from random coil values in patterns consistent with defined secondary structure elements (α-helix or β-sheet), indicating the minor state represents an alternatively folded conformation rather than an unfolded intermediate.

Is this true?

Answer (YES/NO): NO